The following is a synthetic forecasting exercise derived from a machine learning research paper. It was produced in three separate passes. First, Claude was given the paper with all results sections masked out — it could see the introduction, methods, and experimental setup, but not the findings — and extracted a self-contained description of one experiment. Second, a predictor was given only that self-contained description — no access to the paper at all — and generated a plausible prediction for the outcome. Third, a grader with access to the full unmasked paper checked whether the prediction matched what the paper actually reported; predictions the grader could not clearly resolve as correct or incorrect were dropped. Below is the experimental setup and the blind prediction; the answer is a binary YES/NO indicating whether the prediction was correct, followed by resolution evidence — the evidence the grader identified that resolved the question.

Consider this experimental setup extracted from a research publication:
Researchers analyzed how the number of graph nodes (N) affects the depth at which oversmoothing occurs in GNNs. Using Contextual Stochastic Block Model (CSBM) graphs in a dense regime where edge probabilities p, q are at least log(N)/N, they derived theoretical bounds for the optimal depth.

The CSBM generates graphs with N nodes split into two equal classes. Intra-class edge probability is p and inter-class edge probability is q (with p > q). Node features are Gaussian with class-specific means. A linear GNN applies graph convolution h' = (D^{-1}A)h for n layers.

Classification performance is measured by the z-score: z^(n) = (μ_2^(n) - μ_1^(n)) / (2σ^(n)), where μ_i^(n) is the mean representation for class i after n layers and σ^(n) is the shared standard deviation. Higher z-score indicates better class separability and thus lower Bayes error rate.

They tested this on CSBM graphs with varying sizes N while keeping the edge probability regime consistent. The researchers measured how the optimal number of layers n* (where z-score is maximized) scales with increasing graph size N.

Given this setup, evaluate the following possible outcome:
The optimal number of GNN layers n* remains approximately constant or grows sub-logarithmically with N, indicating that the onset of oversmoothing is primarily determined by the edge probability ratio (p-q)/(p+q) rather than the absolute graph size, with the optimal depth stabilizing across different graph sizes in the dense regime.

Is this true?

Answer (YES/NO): NO